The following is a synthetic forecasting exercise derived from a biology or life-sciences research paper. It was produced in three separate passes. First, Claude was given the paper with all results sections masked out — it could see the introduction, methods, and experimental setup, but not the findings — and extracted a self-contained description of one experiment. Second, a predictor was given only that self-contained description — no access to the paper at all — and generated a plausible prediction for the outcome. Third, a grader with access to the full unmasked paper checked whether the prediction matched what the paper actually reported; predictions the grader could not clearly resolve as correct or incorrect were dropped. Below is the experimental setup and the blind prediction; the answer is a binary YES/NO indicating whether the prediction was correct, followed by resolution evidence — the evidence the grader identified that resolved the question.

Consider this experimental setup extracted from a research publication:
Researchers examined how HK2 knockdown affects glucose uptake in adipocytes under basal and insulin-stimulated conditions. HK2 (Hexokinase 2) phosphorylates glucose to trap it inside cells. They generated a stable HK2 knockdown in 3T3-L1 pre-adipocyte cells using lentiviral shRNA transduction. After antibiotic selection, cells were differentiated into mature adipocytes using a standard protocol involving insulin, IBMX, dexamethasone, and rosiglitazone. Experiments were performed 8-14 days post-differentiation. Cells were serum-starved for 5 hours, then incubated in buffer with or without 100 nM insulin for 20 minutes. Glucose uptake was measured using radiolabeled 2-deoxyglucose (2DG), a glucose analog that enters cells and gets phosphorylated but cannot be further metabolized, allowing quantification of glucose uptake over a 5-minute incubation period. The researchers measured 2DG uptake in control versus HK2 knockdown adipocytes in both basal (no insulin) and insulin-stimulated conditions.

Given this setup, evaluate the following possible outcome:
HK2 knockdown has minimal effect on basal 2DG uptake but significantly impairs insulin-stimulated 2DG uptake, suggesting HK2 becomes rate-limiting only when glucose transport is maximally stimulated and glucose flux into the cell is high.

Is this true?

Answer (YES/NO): YES